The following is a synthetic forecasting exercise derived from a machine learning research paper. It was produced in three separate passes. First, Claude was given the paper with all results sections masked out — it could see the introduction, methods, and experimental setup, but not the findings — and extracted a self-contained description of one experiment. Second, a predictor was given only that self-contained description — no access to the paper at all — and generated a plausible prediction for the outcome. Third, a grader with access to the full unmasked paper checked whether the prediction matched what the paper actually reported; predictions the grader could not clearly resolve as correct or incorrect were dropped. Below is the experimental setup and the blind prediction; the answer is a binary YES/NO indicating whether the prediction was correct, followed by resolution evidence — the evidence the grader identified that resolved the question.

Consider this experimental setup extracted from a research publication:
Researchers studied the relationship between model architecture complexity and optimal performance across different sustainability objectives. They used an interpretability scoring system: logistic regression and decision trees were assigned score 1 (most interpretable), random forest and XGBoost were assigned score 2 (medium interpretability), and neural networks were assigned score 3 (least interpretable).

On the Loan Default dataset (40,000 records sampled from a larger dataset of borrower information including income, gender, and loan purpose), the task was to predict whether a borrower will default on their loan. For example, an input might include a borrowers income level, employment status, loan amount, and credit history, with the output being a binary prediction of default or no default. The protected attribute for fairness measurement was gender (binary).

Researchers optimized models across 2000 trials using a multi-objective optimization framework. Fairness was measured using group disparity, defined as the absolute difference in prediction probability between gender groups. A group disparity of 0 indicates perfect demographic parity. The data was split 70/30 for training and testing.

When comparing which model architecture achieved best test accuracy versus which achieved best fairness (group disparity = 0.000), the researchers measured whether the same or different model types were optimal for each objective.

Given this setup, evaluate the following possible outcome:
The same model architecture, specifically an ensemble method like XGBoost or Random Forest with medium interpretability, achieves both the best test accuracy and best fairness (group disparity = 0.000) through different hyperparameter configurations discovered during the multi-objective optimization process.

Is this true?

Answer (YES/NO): NO